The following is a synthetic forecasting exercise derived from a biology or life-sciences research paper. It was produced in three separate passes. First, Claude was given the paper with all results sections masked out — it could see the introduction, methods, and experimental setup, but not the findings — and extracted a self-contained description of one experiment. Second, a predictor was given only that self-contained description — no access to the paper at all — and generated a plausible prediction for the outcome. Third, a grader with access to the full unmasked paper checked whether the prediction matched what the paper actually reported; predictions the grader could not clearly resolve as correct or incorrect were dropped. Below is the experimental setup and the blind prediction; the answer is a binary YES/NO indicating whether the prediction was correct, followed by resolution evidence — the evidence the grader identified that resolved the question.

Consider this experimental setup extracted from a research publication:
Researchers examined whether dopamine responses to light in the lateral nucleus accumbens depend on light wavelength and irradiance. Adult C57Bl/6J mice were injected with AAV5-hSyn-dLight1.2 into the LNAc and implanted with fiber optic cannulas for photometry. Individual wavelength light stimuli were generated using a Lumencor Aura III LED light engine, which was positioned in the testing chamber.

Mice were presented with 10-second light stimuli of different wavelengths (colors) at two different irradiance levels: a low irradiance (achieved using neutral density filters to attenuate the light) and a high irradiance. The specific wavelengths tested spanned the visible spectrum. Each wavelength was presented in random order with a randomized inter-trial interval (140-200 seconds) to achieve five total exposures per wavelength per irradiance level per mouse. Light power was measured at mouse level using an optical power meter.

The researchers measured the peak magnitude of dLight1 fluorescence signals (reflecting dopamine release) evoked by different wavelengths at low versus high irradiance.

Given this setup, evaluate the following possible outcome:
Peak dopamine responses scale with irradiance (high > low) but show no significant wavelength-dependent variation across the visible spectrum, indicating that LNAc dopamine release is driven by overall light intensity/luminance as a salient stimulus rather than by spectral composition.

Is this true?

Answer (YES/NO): NO